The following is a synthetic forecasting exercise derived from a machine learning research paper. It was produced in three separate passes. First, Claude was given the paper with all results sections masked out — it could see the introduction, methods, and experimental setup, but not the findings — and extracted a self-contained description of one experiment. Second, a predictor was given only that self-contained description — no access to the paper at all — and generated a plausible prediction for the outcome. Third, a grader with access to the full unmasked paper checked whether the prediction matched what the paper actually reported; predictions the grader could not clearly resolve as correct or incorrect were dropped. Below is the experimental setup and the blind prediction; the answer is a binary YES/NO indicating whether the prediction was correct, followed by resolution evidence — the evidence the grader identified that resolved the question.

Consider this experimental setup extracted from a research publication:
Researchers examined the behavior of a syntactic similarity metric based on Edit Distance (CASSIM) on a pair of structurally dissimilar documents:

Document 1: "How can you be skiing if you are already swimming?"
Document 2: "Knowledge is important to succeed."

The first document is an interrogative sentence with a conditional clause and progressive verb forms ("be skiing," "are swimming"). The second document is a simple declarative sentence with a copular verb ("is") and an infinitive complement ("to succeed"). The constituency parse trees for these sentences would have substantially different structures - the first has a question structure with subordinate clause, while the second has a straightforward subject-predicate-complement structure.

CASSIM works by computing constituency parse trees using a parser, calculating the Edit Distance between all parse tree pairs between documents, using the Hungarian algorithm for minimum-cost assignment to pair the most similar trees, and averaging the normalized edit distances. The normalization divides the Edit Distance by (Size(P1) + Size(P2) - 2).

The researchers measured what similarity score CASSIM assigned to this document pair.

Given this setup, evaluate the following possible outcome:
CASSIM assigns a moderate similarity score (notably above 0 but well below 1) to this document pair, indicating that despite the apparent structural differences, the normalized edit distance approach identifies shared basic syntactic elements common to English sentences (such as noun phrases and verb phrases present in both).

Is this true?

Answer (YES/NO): NO